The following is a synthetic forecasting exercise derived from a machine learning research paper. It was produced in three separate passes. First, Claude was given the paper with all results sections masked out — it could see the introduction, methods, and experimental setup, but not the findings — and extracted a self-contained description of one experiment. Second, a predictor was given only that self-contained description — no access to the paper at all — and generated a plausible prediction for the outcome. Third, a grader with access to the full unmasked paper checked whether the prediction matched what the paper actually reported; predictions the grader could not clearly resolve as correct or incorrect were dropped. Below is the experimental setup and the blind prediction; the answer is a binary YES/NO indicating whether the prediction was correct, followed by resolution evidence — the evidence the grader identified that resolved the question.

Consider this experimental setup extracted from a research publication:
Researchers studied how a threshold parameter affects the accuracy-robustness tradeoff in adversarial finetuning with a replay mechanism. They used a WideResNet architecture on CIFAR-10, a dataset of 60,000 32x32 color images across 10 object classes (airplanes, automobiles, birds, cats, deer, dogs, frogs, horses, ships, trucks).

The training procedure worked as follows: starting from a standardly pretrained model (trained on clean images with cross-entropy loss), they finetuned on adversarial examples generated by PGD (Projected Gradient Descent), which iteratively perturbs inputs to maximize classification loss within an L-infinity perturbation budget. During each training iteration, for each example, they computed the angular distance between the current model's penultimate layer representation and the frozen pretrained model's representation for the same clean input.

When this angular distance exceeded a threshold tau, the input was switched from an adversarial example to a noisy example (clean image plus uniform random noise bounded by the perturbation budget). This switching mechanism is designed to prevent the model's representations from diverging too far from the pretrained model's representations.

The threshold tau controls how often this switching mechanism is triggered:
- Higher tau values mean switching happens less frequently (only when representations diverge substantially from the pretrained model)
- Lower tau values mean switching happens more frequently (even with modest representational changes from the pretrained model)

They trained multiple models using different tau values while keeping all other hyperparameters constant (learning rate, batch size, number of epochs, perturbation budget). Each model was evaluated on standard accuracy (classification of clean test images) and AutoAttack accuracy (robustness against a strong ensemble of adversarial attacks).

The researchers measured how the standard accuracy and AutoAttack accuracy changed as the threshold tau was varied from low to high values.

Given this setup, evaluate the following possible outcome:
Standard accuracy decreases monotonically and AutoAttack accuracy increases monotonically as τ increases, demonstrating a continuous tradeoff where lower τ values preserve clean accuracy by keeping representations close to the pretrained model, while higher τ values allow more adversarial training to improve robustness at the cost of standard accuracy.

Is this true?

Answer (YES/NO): YES